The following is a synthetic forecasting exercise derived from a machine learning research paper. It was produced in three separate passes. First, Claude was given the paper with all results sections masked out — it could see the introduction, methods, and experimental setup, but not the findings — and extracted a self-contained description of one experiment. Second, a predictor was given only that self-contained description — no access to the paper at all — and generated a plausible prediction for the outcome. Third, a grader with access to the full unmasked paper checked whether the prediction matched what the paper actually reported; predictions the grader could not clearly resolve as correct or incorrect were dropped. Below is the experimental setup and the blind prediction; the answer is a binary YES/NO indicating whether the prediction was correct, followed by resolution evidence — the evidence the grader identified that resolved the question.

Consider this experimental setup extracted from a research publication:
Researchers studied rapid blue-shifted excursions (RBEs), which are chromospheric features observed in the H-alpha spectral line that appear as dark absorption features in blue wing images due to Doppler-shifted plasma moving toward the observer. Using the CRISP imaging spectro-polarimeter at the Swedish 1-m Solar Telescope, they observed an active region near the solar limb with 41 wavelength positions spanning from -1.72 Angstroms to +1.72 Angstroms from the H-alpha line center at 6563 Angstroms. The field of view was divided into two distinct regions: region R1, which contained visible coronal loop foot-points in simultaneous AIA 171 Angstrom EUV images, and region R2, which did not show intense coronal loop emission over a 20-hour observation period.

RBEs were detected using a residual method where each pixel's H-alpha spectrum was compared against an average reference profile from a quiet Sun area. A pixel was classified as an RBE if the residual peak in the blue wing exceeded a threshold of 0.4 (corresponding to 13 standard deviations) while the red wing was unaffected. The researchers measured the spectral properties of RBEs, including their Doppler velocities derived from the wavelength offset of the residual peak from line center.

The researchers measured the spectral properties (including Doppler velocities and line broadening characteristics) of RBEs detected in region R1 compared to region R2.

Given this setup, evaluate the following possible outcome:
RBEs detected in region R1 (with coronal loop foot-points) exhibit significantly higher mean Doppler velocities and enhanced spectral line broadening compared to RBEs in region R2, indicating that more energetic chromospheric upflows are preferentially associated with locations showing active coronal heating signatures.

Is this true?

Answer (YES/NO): NO